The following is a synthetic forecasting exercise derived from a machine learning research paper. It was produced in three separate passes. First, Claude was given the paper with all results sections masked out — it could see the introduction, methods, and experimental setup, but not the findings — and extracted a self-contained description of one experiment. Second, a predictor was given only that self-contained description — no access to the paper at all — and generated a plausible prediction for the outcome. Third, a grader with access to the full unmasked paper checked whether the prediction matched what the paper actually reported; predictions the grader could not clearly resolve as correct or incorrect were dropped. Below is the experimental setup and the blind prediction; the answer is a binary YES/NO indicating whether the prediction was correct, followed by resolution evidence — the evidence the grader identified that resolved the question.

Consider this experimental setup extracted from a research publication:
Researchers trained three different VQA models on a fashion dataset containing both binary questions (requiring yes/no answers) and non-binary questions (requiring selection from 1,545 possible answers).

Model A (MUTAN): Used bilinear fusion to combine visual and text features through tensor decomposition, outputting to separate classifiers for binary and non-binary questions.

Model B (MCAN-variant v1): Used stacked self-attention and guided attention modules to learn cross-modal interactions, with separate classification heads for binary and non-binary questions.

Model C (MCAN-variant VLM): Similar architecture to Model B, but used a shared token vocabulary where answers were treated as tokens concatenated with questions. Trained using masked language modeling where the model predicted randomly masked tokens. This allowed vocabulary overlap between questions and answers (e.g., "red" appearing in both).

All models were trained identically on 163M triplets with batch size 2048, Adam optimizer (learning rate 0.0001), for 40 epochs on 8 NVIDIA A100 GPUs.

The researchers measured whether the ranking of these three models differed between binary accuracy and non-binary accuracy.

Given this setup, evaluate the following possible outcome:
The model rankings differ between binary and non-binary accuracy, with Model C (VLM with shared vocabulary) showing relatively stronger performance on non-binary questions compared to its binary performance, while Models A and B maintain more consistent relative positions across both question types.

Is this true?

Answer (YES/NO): NO